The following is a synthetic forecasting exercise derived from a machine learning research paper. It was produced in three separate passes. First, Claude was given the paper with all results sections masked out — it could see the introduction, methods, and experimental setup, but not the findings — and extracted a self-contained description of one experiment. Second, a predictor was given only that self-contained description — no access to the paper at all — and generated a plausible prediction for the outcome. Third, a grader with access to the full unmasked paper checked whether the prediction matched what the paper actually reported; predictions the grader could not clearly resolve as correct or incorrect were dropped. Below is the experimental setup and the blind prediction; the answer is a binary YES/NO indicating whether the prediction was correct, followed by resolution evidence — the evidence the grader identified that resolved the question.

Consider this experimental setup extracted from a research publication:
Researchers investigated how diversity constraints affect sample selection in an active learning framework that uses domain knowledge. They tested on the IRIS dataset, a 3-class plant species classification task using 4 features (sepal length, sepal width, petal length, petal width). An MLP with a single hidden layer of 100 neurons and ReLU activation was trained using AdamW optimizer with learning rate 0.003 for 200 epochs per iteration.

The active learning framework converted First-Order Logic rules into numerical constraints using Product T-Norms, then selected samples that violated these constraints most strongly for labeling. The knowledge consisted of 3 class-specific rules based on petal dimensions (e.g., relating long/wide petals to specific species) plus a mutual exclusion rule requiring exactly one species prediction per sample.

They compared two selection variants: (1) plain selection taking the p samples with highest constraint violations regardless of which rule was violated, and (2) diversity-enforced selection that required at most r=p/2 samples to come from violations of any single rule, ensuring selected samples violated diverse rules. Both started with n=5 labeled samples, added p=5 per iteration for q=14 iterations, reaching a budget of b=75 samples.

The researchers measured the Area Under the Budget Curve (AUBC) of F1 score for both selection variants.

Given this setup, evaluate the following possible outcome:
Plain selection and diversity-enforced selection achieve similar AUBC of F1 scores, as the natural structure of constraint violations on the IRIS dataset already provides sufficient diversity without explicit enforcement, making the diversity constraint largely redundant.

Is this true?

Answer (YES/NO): NO